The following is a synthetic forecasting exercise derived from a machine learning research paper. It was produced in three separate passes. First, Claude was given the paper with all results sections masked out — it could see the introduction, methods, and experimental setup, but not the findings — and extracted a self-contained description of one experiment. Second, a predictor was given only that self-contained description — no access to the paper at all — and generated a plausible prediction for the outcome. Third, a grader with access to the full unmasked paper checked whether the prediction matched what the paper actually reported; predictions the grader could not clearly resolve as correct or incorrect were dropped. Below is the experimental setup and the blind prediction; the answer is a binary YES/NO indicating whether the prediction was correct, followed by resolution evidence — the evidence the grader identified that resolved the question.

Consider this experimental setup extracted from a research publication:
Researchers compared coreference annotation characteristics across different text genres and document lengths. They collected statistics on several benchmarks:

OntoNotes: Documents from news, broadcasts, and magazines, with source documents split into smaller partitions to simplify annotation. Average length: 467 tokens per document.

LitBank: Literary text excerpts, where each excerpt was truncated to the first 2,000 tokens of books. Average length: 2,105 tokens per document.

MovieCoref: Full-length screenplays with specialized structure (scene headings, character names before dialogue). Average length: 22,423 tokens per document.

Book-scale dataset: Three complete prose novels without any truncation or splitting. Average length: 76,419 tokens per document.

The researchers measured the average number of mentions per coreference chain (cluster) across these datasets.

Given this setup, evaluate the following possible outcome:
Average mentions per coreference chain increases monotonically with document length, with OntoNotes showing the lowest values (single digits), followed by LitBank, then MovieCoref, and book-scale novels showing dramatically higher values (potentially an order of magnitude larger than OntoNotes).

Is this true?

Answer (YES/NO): NO